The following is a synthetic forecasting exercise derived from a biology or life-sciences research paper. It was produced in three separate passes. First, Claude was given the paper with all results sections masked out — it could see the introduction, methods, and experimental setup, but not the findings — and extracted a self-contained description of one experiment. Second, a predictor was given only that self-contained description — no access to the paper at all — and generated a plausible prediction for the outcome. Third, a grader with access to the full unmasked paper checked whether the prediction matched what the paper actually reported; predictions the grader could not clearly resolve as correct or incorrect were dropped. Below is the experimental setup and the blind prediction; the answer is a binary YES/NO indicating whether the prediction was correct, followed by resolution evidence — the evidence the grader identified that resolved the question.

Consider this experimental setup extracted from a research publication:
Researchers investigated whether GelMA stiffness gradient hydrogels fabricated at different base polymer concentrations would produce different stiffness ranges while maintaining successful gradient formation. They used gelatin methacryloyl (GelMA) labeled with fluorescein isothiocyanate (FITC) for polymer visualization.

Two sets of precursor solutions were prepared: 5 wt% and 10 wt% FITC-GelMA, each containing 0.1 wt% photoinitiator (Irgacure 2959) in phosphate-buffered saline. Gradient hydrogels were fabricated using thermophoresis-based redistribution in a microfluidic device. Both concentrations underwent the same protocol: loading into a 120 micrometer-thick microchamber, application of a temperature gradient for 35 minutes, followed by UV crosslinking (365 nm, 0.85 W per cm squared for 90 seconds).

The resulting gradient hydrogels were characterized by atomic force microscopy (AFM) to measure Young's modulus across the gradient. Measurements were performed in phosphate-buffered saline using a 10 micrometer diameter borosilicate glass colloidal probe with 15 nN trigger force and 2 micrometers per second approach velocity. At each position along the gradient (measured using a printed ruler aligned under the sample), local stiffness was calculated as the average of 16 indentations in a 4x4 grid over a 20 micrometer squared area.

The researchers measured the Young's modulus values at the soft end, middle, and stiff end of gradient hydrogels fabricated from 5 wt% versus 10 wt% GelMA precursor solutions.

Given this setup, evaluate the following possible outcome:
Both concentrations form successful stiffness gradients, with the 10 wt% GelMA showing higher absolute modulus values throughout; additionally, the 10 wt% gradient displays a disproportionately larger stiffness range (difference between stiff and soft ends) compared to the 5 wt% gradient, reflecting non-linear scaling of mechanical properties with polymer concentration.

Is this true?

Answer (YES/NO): NO